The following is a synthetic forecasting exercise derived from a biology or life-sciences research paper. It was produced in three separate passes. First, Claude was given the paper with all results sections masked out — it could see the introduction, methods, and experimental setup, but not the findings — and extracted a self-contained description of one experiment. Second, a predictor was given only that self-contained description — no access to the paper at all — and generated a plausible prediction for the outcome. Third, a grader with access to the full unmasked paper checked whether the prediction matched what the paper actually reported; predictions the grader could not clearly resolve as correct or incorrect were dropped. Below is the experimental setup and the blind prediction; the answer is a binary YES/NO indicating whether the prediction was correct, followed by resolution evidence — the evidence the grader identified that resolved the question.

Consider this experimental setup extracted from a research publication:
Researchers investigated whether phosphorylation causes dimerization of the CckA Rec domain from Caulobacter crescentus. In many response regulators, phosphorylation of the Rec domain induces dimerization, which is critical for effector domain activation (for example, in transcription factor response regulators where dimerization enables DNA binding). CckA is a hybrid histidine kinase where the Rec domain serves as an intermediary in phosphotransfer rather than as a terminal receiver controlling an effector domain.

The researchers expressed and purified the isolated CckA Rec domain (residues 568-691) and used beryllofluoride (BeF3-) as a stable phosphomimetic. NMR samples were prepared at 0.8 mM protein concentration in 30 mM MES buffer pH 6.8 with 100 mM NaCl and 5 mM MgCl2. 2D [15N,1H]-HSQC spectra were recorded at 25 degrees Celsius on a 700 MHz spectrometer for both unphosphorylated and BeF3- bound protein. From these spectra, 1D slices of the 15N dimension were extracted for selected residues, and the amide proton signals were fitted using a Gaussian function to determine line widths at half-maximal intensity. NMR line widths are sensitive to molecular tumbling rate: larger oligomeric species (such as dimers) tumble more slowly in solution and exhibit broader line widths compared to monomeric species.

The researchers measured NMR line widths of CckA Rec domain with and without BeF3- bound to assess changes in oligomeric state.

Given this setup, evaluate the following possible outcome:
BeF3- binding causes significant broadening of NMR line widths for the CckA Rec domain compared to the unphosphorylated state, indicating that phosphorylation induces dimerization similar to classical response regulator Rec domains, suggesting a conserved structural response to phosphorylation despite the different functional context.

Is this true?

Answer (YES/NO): NO